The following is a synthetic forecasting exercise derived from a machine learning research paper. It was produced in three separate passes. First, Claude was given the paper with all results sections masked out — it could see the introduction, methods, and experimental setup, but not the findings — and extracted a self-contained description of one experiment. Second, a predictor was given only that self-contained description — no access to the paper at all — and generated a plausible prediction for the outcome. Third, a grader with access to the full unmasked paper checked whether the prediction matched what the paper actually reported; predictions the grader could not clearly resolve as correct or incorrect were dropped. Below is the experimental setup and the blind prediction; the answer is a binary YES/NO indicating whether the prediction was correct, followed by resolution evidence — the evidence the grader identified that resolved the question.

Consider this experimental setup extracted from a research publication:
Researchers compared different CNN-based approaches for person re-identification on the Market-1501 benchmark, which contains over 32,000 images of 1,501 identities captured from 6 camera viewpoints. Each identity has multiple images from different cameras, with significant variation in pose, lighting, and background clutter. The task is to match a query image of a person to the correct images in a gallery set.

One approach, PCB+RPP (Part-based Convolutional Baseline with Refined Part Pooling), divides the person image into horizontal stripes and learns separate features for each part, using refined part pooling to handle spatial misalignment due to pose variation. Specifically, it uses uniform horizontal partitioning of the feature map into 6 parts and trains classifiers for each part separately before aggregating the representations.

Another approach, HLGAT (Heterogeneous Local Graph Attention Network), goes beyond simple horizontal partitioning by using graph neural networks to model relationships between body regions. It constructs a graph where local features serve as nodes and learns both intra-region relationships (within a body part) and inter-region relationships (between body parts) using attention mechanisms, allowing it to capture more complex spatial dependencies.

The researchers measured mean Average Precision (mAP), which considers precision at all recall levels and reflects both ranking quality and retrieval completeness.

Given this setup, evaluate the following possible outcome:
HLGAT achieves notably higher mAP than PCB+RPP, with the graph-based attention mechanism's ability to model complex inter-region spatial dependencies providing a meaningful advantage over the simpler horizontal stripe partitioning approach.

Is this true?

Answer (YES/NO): YES